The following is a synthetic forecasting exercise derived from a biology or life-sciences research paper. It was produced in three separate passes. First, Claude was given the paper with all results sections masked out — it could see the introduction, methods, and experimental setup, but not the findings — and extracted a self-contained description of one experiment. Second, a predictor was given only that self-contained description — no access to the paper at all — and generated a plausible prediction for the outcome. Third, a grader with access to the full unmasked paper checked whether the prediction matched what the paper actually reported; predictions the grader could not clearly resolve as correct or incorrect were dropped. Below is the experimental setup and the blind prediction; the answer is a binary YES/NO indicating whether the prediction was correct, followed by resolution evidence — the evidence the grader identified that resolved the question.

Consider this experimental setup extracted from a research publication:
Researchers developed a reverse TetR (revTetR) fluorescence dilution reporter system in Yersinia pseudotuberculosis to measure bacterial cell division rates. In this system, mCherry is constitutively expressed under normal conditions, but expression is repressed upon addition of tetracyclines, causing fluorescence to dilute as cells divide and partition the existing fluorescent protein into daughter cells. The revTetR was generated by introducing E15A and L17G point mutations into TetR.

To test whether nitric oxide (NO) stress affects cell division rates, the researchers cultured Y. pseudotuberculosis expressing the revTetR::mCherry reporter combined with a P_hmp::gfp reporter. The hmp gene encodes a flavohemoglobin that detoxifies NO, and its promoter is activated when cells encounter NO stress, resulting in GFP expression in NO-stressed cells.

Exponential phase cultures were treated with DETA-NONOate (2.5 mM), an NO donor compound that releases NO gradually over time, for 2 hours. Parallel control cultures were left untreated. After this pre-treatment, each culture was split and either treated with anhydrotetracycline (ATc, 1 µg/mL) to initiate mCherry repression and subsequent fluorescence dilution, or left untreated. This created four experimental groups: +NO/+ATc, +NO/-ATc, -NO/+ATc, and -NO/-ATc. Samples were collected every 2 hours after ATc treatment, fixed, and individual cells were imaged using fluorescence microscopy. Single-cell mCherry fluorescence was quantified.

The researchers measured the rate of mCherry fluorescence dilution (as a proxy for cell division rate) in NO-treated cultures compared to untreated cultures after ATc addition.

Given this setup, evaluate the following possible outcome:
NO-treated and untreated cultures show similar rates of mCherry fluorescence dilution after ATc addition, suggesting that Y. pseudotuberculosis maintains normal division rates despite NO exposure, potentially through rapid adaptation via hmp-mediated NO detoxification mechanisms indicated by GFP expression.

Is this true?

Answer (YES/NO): NO